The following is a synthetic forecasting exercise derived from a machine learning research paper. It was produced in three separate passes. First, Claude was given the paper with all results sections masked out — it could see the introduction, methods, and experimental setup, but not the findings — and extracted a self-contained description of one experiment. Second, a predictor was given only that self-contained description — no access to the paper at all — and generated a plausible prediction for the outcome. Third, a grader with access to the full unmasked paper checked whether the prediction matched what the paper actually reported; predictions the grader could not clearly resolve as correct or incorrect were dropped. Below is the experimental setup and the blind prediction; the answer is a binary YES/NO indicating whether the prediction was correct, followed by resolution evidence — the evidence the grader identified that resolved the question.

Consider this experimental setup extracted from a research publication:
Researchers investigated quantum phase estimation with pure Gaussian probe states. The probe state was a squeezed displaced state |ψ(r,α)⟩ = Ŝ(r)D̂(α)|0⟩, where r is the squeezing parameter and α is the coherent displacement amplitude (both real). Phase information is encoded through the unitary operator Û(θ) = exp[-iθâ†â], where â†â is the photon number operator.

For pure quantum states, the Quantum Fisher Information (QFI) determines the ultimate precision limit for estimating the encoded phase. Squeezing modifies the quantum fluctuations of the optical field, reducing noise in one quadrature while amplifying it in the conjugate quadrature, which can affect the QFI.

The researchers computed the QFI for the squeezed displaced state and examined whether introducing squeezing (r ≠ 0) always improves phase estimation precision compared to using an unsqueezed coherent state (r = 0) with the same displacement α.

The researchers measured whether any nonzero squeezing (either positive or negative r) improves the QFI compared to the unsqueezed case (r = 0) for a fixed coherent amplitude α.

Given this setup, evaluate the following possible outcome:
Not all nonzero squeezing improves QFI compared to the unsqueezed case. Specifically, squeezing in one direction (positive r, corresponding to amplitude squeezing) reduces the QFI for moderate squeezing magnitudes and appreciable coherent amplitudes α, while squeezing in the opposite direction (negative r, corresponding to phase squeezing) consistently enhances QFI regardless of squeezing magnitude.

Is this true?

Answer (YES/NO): NO